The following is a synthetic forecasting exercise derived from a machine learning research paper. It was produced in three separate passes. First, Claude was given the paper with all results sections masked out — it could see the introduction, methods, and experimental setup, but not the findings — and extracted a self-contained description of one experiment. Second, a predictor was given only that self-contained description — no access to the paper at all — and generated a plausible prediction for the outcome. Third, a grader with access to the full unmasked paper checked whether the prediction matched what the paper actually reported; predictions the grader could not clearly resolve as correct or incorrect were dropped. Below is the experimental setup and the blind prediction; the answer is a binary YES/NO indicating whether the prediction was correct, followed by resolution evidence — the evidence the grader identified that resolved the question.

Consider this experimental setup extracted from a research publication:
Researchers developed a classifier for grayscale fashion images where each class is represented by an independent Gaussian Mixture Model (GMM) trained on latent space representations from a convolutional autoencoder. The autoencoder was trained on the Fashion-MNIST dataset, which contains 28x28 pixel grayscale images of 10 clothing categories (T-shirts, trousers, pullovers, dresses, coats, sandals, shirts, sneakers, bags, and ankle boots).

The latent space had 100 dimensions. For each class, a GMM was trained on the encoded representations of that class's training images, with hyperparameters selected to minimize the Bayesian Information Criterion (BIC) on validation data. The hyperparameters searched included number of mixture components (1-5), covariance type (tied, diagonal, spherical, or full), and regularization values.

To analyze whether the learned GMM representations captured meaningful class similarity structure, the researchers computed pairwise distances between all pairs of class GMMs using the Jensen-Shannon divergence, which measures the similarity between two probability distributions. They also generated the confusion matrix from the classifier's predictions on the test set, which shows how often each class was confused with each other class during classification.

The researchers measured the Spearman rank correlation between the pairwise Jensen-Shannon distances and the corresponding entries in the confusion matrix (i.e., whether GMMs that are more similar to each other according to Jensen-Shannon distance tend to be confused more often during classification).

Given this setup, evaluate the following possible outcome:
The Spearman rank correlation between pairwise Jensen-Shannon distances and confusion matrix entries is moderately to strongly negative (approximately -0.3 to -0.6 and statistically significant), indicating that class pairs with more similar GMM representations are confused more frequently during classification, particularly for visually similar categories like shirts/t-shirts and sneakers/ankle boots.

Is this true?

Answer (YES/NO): NO